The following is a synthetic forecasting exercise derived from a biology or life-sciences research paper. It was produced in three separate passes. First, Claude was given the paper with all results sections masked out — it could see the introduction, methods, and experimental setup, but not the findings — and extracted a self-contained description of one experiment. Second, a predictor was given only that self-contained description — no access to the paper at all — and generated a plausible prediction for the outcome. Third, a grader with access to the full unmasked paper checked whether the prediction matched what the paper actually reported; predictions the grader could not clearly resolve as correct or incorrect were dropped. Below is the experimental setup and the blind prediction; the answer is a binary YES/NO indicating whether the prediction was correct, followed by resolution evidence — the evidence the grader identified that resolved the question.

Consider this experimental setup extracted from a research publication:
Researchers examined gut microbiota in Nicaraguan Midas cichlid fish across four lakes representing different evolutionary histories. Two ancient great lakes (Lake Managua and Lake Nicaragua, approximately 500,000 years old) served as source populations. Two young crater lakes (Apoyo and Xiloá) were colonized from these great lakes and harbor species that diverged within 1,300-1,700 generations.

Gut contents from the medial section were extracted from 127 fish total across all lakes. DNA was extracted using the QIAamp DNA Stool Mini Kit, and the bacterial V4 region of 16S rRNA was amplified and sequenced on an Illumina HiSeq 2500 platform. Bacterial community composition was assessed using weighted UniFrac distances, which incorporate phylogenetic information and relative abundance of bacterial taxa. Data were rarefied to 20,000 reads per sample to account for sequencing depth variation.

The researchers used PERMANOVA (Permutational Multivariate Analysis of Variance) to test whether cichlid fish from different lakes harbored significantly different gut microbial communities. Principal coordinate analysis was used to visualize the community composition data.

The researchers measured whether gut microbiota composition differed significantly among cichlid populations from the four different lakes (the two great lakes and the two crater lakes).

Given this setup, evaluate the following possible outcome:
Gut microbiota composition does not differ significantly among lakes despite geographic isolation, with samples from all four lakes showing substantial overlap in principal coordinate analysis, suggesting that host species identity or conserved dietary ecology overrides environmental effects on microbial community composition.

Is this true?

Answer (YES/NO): NO